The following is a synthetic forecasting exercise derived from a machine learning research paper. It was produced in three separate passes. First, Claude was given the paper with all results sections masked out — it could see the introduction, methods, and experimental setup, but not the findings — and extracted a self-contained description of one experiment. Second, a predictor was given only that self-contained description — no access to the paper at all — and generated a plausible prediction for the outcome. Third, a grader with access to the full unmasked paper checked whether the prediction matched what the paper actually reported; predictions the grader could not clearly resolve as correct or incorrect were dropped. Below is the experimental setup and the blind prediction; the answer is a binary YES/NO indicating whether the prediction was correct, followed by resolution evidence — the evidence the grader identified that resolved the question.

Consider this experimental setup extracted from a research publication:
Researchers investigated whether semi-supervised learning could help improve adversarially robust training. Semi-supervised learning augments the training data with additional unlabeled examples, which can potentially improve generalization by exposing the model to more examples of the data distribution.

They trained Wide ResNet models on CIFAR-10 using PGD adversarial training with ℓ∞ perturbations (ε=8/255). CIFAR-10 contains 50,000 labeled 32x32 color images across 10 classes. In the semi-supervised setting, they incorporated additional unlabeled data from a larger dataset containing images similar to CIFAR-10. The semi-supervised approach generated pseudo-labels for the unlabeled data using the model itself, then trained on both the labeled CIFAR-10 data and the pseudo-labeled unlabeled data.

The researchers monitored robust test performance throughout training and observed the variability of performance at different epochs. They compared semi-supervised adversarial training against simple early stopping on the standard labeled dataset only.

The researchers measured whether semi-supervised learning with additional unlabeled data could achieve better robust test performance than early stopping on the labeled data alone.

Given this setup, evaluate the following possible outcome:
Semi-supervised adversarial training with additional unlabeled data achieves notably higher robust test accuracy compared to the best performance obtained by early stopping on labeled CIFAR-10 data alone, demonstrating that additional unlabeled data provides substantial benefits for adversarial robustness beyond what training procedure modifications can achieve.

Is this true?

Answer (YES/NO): YES